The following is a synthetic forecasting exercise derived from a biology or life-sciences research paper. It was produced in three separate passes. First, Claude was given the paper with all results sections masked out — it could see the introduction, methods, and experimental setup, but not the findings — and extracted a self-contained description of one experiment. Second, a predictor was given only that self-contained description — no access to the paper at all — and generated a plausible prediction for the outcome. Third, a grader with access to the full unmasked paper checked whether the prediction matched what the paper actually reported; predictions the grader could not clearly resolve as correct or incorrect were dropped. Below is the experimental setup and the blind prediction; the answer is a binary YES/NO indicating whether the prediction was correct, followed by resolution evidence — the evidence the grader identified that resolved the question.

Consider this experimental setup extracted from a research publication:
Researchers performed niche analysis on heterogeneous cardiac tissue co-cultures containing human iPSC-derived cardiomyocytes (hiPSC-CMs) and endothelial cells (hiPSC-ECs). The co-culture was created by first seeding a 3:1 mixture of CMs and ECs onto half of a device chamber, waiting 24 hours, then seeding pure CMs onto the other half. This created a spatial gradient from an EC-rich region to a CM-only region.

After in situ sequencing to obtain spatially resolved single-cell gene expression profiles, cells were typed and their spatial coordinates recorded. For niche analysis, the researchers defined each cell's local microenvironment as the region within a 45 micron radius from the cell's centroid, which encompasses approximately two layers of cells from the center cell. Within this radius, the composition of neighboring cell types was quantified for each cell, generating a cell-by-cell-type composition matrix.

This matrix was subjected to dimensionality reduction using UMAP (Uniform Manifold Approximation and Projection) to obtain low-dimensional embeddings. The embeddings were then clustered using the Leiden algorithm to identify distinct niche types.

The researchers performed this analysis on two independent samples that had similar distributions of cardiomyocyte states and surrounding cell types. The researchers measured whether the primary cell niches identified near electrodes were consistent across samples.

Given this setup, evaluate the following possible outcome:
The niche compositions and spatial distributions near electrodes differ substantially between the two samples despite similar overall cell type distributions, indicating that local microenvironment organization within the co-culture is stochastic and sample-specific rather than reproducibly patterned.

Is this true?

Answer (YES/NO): NO